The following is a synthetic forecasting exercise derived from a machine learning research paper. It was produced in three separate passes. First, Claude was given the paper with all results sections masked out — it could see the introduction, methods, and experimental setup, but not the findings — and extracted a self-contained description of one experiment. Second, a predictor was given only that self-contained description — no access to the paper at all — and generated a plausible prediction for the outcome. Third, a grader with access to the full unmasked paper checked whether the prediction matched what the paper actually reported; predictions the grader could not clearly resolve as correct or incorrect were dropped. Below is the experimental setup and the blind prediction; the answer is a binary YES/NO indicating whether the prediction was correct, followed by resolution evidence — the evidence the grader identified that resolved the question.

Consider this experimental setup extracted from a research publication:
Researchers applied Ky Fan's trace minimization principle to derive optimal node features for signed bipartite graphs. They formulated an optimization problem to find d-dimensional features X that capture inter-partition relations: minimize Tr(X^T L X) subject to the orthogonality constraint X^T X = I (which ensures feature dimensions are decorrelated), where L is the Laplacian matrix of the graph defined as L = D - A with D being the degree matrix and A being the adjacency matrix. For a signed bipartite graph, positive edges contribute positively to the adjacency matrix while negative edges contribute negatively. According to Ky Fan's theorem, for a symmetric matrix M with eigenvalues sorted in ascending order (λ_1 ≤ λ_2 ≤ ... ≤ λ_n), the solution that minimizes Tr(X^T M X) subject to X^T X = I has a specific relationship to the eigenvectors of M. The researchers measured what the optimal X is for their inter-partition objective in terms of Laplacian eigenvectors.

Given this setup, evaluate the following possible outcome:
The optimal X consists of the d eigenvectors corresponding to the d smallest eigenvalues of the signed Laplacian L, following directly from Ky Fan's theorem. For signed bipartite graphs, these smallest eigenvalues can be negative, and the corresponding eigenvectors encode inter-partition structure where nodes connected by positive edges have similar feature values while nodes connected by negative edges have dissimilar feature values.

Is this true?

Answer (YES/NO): YES